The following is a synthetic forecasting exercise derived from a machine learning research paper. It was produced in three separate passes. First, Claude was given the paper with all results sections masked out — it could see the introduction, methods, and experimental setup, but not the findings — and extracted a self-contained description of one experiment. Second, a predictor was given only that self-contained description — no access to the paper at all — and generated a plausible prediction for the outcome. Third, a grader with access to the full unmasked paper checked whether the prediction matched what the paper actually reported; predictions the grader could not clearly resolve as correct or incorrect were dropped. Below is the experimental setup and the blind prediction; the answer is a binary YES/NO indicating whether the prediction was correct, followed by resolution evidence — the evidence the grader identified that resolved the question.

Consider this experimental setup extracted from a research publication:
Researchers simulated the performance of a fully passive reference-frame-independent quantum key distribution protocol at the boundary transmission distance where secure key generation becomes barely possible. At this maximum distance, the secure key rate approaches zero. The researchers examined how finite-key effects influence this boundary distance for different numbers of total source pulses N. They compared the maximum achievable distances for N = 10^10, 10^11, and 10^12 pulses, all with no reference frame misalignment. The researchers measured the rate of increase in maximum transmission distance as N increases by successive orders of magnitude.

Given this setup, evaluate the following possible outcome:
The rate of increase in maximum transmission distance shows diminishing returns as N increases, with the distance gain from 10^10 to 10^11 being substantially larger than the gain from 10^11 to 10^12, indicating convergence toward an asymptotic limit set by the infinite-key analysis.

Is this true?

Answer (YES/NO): YES